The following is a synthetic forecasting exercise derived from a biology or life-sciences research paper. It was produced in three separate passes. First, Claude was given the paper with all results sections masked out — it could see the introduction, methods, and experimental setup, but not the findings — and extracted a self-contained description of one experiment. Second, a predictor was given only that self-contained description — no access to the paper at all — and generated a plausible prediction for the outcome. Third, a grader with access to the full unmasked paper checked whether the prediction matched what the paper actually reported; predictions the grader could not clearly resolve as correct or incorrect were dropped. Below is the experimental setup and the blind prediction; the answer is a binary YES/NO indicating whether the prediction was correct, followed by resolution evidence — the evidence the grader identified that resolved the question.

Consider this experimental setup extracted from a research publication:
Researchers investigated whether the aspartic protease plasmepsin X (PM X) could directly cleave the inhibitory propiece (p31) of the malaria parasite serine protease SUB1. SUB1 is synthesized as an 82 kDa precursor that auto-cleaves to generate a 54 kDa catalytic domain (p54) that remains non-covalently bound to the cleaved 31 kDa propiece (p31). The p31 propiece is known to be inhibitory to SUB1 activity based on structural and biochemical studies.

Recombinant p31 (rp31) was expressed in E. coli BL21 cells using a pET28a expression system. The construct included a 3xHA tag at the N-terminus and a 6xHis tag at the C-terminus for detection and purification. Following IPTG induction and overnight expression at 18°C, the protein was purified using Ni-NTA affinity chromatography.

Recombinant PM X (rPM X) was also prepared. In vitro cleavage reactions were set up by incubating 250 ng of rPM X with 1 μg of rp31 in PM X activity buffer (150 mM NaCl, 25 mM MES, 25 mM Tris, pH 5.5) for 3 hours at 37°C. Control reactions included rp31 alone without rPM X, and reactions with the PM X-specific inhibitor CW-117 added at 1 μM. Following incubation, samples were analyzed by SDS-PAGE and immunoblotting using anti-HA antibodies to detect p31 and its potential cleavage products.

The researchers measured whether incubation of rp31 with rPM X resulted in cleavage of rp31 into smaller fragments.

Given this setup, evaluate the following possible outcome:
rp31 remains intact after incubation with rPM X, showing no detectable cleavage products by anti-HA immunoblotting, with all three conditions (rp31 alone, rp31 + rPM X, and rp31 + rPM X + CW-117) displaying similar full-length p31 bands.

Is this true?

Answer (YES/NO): NO